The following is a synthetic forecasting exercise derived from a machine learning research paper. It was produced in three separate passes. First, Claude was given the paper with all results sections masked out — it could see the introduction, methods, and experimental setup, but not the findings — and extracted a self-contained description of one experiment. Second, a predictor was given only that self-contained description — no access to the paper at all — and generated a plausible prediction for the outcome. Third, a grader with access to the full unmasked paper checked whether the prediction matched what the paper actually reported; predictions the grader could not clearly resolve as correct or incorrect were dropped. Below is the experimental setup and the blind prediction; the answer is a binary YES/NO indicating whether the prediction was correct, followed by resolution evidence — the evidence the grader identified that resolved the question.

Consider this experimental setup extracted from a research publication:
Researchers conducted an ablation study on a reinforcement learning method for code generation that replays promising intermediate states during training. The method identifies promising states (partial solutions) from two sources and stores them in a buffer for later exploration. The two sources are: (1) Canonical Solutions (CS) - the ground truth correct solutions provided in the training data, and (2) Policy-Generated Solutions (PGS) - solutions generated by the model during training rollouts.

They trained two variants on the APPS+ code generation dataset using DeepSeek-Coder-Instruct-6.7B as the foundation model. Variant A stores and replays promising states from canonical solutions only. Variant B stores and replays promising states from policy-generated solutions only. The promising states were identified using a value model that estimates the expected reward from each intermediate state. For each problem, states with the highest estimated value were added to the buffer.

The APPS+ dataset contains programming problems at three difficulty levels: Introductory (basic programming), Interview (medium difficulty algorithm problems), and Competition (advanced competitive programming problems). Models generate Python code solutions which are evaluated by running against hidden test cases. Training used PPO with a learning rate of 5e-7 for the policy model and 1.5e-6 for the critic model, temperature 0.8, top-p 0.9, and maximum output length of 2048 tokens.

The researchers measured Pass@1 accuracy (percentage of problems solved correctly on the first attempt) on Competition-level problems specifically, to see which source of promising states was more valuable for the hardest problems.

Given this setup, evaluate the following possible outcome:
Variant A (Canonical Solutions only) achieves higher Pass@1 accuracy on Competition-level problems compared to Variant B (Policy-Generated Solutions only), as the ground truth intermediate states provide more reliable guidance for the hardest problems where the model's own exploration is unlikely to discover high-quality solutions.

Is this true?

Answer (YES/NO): YES